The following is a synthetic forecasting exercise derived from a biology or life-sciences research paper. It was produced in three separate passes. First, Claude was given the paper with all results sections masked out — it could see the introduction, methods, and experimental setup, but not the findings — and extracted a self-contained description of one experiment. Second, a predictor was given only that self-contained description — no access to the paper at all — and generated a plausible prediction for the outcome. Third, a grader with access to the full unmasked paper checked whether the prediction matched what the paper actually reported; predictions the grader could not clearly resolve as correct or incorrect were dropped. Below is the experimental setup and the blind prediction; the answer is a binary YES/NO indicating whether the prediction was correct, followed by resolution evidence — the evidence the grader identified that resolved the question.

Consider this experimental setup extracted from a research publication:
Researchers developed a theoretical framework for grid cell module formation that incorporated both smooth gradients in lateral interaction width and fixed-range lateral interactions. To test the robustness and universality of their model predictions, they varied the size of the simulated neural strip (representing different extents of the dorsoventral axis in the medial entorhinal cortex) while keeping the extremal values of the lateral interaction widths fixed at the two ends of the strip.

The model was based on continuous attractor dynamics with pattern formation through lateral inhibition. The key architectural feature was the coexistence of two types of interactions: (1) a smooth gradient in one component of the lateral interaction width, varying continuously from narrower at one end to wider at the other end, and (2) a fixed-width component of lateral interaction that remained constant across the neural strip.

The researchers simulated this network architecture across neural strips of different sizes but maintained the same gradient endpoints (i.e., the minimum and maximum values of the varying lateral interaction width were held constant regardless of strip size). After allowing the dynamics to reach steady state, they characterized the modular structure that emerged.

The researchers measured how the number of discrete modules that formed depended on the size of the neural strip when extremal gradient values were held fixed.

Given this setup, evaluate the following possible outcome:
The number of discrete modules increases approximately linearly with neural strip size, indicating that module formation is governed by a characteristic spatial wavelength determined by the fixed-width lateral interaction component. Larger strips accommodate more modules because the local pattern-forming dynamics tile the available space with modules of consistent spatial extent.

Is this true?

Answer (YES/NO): NO